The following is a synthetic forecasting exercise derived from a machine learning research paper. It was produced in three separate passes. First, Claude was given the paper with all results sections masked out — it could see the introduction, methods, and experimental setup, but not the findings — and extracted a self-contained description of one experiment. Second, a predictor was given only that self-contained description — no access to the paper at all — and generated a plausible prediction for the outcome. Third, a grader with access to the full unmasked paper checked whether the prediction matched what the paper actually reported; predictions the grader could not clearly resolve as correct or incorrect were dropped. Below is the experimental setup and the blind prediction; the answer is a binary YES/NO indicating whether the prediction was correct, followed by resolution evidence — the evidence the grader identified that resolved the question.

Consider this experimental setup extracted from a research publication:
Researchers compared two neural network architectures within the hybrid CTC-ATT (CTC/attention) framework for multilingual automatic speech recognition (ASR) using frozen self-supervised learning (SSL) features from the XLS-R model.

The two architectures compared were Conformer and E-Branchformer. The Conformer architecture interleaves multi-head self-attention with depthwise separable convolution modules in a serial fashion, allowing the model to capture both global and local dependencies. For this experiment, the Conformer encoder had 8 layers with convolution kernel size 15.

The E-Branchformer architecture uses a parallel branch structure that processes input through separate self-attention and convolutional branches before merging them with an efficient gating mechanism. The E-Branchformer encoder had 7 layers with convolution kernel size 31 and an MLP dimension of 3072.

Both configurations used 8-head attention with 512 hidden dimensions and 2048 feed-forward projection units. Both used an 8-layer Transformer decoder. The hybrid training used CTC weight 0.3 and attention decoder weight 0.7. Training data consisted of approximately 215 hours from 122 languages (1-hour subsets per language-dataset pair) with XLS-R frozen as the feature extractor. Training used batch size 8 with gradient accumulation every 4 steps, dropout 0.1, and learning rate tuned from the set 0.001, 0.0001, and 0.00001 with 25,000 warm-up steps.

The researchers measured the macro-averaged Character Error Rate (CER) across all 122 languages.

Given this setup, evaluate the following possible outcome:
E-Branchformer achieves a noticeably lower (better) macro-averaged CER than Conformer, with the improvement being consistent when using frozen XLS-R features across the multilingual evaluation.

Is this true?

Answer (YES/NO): YES